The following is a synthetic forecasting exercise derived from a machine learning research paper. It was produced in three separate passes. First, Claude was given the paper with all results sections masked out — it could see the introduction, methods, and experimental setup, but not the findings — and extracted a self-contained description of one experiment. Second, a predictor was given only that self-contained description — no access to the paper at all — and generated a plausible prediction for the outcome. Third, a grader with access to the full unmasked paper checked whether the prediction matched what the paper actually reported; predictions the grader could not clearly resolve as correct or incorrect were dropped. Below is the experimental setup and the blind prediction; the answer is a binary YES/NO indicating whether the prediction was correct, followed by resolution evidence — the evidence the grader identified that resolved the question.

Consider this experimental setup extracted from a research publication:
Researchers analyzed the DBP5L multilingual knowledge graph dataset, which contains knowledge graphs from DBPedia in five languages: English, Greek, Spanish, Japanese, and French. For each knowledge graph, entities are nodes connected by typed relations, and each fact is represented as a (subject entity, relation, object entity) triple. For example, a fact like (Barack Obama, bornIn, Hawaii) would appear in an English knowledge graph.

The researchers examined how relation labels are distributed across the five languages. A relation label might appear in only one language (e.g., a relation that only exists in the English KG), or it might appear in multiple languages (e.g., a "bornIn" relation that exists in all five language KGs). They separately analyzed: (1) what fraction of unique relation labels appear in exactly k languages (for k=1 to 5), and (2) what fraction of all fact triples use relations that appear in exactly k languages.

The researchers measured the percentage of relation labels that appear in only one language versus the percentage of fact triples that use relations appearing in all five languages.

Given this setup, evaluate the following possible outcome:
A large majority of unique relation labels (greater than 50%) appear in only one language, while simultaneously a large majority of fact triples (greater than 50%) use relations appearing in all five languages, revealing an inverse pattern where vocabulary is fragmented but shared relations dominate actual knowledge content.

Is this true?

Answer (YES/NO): YES